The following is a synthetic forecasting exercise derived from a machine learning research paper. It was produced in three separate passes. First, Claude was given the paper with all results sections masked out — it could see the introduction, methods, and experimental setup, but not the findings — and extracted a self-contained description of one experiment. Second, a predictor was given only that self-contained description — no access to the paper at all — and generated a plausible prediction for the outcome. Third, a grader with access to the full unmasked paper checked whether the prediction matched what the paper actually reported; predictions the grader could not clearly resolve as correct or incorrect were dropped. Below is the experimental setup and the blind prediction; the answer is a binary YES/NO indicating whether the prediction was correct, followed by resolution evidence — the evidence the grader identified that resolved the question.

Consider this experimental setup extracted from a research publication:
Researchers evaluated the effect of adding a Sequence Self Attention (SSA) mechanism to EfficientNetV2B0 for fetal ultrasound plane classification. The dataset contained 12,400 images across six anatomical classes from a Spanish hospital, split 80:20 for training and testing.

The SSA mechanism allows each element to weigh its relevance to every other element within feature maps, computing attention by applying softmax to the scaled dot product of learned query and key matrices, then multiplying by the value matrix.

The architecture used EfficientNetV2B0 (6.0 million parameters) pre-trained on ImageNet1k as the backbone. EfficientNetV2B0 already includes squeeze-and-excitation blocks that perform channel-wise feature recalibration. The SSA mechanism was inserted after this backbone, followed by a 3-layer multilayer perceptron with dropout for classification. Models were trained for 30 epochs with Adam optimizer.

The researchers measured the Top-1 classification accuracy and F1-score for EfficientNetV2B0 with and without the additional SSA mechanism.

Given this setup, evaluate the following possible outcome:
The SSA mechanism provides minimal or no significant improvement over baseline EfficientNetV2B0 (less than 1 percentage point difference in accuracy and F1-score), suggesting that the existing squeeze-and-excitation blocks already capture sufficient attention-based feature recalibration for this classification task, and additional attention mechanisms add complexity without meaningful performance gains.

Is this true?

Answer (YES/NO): NO